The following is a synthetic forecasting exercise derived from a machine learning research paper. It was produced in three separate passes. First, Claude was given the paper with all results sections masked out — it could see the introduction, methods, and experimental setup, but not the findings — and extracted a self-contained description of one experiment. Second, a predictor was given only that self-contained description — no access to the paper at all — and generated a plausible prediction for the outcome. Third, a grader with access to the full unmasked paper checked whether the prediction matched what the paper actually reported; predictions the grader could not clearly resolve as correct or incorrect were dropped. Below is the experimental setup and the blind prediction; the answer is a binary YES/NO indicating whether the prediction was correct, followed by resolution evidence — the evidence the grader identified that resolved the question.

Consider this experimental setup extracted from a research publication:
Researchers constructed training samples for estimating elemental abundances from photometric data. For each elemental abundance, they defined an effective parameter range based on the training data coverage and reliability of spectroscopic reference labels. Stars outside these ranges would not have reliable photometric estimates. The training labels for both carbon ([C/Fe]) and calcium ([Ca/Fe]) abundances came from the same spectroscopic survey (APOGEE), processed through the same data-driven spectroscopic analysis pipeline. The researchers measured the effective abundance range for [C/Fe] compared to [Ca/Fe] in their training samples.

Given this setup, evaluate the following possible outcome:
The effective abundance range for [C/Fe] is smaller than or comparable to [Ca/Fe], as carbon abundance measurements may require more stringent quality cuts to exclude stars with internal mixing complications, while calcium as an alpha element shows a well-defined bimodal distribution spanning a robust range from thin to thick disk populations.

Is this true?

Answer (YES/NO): NO